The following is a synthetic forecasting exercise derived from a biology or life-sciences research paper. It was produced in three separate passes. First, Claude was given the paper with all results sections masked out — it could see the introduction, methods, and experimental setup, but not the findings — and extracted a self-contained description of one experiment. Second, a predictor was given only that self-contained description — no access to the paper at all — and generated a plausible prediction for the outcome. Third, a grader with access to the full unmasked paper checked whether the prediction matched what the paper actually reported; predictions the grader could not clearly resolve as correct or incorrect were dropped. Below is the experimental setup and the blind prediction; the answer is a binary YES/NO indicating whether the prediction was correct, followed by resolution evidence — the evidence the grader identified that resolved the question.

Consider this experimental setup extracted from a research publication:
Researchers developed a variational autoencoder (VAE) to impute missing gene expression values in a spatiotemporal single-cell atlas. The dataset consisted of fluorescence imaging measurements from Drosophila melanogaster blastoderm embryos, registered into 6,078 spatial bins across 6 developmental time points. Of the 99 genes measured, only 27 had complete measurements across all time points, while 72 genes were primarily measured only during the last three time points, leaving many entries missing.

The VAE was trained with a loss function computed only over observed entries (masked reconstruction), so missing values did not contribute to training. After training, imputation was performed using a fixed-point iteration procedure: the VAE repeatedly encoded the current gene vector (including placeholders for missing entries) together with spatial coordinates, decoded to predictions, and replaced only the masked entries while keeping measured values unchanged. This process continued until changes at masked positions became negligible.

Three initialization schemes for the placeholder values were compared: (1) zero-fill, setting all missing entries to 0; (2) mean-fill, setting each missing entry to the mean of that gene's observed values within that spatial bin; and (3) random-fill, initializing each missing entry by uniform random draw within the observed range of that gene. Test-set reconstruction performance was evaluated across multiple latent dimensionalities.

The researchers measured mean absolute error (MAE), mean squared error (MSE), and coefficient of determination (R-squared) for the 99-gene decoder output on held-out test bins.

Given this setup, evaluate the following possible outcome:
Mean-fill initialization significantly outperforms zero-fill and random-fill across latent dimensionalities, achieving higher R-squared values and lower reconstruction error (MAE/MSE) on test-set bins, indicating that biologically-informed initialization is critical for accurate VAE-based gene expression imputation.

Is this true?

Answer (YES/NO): NO